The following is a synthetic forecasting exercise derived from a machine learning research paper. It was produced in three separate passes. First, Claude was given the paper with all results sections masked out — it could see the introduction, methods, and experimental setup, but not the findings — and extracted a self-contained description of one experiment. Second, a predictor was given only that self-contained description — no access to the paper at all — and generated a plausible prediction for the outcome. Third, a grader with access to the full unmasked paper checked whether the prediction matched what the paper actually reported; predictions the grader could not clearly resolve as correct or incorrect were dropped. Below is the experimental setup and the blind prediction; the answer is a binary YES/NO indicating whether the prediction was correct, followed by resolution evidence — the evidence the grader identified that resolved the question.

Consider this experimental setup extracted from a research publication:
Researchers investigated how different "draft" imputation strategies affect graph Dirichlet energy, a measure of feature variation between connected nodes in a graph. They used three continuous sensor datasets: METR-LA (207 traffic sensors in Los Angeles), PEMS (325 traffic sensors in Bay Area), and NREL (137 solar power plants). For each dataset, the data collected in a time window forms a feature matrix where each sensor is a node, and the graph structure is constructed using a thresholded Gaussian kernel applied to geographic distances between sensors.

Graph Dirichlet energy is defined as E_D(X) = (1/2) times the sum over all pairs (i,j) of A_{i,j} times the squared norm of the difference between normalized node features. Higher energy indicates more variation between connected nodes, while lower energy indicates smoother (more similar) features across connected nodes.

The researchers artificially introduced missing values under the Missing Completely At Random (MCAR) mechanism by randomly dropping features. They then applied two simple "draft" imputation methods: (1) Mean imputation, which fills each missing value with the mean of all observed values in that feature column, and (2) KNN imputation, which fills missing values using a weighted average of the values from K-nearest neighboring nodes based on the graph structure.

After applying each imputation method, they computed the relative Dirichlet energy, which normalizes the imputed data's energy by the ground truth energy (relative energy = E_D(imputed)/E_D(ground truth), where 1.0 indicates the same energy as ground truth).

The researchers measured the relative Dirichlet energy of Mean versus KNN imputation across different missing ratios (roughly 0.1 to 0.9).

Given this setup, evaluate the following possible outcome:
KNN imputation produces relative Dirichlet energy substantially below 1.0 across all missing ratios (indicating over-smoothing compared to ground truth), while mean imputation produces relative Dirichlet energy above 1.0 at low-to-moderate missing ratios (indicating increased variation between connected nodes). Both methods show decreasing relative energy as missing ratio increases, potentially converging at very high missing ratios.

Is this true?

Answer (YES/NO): NO